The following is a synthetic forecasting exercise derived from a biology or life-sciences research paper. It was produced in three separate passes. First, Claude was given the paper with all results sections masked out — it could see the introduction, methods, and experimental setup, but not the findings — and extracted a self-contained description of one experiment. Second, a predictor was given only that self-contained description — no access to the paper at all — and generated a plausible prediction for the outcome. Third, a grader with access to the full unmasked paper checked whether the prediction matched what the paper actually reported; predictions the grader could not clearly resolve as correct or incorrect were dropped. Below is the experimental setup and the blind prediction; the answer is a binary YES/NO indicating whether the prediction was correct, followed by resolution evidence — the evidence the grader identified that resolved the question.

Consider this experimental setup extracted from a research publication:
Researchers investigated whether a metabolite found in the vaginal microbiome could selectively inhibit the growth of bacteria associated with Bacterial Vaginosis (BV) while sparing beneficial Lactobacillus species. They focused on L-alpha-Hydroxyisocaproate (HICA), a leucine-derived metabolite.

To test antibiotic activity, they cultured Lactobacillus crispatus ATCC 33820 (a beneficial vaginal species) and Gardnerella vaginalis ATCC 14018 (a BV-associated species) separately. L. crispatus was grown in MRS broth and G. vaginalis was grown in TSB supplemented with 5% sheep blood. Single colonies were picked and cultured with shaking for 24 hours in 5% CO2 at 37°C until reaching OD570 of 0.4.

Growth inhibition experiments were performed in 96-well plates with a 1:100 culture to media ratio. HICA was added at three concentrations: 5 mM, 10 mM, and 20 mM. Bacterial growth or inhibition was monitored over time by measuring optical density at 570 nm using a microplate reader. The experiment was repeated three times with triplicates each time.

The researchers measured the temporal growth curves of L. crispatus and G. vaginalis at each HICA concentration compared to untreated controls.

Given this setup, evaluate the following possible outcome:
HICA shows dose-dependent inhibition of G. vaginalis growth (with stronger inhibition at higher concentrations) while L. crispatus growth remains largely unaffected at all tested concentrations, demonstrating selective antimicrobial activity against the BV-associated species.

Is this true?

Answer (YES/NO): YES